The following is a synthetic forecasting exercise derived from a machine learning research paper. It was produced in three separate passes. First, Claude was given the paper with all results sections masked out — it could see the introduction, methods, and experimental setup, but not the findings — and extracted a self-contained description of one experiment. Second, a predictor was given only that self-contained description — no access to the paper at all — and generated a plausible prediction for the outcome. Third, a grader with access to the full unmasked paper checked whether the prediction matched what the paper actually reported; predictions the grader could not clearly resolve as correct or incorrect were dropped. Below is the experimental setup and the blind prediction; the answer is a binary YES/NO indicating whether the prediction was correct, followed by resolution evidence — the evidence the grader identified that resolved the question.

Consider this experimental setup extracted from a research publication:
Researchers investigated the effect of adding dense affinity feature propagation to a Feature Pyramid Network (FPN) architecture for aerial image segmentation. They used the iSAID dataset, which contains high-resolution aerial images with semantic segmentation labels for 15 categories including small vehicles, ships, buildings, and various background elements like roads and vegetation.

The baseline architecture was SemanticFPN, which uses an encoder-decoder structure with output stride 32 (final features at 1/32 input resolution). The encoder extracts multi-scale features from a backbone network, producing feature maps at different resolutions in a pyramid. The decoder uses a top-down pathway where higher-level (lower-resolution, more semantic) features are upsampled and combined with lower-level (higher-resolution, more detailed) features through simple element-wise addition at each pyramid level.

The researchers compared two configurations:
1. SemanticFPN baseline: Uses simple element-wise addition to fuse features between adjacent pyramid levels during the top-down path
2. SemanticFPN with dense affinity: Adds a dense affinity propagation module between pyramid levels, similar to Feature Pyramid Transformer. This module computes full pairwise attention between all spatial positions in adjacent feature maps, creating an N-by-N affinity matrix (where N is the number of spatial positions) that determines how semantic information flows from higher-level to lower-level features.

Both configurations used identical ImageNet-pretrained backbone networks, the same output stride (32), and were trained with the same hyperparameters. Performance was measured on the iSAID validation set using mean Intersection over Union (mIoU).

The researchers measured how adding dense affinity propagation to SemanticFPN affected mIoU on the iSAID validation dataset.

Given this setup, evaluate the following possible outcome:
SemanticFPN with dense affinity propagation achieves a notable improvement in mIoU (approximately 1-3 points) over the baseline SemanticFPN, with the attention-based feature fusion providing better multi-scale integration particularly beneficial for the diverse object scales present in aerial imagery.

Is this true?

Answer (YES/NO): NO